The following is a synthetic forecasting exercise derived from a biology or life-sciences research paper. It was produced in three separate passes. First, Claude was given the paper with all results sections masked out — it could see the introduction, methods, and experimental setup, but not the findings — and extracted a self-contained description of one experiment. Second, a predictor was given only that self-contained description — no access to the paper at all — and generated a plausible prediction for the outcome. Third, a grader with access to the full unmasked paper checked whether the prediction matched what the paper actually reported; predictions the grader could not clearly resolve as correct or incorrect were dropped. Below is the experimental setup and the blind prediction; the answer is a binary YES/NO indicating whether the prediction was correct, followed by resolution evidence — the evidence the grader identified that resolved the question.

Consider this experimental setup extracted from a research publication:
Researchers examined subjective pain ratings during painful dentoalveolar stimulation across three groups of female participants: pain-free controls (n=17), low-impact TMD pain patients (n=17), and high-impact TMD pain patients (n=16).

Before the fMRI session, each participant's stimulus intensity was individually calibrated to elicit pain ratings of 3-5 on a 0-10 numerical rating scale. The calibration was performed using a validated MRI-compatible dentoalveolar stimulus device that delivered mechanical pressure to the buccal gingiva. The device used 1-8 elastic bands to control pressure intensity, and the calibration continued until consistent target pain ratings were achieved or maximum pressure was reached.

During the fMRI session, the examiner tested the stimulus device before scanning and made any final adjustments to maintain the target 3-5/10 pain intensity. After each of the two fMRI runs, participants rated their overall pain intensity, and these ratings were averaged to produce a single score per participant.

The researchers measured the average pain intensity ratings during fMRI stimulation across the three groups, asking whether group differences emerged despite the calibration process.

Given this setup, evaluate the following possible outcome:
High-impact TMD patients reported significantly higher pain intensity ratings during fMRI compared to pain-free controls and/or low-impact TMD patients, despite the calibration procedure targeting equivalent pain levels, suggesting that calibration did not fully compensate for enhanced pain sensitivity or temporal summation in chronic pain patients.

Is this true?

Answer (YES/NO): NO